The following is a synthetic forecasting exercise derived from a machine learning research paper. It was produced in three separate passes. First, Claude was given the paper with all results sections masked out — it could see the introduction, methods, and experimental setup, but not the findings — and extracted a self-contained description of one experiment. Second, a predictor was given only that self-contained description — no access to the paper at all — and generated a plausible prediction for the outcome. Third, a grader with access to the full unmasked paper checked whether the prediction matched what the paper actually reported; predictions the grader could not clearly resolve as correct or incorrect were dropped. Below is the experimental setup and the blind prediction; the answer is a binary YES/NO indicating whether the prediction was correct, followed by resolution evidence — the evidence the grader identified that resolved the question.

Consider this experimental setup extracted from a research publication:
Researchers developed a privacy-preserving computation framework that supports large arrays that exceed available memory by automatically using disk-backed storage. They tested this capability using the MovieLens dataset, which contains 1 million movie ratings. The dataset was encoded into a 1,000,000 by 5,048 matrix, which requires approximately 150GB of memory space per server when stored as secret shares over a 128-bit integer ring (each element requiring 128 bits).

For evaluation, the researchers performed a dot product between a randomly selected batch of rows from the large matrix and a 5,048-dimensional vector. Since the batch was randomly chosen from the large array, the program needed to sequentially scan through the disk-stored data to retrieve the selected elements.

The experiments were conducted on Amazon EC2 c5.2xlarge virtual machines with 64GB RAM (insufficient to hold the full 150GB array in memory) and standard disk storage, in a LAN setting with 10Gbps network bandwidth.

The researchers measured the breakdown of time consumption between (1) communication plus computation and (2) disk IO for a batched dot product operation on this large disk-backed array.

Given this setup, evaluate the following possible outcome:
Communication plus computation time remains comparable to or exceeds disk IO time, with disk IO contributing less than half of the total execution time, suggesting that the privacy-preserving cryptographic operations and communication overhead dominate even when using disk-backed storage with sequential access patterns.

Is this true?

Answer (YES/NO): NO